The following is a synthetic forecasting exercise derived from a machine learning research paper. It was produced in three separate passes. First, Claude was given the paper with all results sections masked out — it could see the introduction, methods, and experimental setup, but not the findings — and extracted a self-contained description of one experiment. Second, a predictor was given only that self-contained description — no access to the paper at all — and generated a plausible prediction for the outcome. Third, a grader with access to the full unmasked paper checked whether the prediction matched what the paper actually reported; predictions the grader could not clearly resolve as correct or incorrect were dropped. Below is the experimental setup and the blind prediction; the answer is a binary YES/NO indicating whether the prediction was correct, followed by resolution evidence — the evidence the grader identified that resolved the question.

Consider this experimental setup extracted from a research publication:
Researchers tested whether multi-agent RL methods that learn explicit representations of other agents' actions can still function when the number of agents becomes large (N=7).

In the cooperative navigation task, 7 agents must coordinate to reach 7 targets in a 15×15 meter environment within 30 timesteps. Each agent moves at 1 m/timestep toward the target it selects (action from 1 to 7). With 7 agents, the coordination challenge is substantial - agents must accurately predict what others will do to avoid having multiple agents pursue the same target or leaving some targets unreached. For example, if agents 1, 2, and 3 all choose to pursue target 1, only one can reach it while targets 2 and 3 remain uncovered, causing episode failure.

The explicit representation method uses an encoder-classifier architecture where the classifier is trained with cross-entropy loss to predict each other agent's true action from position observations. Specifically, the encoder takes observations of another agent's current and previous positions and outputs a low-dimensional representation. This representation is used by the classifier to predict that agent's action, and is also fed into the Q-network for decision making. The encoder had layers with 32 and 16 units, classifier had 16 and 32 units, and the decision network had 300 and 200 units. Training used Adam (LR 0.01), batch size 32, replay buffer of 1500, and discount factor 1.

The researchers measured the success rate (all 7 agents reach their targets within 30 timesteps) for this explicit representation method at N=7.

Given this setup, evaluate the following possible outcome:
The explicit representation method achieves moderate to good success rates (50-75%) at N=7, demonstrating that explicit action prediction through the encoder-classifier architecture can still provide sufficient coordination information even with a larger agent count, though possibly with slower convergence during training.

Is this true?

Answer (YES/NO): NO